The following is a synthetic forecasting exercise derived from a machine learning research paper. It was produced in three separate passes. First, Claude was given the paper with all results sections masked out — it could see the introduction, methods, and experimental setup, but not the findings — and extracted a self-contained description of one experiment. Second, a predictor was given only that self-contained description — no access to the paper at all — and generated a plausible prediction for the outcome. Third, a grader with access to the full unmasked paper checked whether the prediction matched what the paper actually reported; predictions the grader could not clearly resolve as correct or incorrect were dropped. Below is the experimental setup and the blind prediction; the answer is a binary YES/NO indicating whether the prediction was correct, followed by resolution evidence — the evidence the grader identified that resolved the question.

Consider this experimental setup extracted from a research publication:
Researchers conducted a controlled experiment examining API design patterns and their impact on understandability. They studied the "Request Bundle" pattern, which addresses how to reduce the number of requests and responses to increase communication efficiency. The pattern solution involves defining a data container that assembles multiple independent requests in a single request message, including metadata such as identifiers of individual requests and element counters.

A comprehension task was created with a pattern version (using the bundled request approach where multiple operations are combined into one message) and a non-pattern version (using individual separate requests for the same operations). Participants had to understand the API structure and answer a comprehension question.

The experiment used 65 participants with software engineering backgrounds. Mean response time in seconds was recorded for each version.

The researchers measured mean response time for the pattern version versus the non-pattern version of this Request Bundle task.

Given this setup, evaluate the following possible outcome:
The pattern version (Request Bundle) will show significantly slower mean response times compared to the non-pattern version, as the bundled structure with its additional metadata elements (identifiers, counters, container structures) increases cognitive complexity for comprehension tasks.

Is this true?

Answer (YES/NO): NO